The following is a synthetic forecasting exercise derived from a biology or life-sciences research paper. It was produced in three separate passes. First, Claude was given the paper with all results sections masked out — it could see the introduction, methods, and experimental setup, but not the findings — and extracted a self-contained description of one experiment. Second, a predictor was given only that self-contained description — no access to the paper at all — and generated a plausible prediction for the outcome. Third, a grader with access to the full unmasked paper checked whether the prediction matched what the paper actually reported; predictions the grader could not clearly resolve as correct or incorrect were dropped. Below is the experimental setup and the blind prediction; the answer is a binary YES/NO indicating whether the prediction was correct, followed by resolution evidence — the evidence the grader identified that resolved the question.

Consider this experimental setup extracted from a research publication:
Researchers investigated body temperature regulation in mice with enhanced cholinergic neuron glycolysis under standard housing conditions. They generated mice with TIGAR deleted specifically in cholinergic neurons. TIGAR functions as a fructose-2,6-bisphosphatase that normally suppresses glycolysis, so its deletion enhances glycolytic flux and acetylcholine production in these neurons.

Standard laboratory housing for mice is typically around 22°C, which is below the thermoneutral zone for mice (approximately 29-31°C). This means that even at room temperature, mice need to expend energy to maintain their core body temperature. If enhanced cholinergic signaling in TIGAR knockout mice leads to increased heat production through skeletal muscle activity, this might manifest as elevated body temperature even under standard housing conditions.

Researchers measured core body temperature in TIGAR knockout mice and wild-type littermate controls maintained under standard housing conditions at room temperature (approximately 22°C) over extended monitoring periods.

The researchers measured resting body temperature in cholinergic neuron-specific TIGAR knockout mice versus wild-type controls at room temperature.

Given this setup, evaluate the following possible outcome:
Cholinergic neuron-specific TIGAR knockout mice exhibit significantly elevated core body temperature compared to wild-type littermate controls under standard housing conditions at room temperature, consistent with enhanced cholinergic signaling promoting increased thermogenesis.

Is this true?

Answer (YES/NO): NO